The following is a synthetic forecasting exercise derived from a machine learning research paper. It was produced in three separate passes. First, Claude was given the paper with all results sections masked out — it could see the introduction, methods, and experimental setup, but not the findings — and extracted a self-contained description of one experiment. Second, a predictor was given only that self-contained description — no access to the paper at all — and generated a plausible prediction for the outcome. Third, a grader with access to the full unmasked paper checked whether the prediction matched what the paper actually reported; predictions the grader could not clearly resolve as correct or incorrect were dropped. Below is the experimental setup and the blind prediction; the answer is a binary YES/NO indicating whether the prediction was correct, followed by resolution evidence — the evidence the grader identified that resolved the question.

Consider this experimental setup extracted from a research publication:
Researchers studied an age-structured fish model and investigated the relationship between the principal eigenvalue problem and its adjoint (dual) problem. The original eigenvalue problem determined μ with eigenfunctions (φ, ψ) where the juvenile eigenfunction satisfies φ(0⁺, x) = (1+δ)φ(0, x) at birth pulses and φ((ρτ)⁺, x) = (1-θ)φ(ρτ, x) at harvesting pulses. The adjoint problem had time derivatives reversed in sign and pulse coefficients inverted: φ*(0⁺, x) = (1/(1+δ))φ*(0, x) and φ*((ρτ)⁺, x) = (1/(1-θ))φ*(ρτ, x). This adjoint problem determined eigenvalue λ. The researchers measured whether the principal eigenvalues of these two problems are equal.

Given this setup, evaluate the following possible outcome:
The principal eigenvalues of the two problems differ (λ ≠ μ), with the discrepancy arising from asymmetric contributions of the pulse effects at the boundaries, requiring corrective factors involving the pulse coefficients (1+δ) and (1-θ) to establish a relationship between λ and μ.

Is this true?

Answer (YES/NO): NO